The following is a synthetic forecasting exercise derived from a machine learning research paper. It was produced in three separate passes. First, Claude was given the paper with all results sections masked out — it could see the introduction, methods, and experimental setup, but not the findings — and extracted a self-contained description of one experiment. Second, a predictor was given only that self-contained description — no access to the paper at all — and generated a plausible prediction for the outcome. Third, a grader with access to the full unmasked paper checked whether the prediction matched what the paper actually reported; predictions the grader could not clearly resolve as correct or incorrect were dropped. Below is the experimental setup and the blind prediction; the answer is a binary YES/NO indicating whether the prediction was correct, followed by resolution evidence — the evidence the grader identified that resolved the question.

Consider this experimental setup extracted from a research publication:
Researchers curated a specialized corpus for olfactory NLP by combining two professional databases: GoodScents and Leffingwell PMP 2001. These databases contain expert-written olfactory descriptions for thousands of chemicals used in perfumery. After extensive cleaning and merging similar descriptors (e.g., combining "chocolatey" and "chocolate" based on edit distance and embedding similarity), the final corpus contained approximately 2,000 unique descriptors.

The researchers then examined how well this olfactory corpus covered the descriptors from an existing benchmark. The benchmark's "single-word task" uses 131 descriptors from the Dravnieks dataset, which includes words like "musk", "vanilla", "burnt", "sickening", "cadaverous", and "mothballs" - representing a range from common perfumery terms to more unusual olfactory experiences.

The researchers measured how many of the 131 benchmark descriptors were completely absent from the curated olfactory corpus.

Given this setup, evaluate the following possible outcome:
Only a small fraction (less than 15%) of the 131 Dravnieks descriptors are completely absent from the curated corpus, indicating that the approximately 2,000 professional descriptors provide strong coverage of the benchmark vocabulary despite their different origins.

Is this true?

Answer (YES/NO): NO